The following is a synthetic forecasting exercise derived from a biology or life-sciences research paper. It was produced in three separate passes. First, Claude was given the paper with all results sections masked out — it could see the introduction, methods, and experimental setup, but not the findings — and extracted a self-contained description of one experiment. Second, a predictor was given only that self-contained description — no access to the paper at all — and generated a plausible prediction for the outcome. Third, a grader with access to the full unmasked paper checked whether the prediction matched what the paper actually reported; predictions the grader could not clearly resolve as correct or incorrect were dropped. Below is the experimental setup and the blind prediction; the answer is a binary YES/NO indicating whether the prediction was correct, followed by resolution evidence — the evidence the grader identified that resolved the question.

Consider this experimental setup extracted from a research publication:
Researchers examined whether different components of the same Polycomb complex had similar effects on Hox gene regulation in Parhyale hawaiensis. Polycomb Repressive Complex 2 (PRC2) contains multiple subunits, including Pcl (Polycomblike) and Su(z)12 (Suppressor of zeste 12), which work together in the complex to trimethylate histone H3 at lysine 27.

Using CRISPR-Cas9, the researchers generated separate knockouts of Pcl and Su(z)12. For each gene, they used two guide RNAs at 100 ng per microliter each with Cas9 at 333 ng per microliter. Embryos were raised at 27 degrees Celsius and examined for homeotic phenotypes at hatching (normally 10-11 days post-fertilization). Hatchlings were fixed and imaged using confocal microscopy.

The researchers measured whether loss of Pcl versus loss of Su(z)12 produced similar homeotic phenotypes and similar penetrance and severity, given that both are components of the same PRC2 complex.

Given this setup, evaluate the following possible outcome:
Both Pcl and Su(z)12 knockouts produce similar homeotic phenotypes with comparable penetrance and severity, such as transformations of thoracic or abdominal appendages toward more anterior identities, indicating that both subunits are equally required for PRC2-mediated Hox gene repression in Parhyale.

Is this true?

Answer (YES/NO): YES